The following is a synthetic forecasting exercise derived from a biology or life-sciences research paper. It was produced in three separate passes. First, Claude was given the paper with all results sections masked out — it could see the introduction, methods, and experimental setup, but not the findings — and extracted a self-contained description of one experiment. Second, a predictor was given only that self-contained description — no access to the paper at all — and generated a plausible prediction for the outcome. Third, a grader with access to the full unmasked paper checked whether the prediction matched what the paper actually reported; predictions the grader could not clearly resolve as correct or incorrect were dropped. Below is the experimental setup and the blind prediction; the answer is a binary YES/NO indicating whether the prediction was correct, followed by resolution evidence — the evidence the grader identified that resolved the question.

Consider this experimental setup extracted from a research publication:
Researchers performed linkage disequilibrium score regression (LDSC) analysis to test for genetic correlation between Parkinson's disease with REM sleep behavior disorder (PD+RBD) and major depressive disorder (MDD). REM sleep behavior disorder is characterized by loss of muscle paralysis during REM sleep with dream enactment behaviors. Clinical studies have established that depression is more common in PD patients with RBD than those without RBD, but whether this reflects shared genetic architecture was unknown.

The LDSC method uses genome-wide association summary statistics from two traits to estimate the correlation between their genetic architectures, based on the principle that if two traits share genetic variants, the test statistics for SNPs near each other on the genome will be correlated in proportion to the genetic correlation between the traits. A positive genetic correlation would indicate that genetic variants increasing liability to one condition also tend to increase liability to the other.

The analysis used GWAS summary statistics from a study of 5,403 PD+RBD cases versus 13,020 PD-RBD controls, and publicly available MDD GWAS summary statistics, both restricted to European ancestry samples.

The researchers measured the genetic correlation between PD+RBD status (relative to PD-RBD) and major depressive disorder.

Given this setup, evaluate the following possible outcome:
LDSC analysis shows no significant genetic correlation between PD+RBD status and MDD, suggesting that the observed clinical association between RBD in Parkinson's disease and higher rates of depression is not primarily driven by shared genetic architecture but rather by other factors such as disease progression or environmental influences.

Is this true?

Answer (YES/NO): YES